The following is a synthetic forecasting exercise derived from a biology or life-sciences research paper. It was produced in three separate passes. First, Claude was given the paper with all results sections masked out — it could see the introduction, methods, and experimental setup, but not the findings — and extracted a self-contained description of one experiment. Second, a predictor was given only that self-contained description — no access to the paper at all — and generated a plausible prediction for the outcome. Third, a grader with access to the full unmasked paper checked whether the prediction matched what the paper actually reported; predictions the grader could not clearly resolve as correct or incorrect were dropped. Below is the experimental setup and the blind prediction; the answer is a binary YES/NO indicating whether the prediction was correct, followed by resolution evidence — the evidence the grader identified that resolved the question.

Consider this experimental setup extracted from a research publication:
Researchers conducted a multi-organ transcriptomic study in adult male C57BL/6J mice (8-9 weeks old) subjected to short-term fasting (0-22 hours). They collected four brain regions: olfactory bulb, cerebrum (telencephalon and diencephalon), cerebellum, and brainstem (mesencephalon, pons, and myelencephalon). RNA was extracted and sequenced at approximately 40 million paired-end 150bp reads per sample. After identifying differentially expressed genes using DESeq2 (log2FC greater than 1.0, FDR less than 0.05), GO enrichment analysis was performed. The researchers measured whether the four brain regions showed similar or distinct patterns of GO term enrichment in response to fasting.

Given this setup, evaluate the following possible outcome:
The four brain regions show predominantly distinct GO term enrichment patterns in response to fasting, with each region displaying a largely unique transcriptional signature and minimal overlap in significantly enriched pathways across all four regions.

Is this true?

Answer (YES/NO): YES